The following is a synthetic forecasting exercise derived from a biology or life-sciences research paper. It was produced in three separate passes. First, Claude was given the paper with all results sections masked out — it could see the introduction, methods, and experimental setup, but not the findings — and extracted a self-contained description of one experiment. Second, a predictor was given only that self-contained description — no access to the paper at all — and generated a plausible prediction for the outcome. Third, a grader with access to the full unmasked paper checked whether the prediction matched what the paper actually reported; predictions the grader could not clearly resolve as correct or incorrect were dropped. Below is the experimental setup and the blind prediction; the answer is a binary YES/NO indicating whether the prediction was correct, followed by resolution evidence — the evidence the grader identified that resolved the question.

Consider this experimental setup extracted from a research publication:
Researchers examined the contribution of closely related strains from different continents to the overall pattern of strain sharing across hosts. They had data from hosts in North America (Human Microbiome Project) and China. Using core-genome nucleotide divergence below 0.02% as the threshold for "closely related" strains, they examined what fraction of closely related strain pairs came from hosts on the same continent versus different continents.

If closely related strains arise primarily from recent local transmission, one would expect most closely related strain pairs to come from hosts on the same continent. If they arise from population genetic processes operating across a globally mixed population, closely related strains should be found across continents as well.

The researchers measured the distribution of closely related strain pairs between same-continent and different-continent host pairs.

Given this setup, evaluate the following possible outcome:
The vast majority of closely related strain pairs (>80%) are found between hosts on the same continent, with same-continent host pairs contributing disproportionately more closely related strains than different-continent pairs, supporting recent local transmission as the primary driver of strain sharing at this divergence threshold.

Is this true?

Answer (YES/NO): NO